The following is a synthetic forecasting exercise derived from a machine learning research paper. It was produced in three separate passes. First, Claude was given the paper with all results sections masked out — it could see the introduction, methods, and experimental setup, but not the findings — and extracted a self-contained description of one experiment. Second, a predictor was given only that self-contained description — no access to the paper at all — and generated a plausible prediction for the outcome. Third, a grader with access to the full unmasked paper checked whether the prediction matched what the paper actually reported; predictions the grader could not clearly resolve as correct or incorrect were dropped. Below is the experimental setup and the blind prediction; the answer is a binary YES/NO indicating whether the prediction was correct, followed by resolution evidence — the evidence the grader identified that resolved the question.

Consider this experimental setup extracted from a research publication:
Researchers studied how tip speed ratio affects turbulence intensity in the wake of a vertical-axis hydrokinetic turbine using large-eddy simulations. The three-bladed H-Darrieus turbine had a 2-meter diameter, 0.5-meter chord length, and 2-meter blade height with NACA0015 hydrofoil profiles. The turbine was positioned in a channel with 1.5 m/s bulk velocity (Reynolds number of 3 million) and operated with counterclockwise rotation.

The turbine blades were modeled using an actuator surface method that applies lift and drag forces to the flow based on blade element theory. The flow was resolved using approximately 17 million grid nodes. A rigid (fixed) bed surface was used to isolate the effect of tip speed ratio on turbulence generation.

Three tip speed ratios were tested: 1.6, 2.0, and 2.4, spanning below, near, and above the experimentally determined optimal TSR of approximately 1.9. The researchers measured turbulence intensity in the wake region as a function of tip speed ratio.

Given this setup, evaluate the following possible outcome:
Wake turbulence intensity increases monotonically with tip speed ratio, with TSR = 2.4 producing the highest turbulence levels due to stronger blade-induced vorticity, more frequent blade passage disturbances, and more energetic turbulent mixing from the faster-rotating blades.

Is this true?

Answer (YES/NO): YES